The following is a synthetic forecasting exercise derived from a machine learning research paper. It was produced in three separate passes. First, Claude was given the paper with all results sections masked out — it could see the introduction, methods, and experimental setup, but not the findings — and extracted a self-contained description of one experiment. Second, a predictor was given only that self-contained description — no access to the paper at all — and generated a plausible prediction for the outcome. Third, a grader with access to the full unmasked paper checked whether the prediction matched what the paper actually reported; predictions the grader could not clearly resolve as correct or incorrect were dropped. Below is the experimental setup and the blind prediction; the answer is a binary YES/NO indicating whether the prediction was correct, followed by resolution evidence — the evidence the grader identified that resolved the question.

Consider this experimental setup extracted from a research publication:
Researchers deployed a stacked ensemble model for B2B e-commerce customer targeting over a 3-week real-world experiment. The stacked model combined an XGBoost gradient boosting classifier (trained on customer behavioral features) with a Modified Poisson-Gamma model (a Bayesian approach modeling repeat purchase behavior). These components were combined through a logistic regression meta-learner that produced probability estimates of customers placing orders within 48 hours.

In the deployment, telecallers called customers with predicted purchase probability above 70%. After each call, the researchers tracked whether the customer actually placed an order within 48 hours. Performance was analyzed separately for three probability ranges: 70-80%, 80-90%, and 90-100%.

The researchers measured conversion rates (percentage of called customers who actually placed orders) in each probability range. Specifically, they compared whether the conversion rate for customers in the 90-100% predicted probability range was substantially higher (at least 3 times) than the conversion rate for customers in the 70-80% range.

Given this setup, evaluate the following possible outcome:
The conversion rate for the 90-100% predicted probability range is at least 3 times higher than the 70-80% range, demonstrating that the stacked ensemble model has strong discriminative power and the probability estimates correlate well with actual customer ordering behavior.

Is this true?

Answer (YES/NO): YES